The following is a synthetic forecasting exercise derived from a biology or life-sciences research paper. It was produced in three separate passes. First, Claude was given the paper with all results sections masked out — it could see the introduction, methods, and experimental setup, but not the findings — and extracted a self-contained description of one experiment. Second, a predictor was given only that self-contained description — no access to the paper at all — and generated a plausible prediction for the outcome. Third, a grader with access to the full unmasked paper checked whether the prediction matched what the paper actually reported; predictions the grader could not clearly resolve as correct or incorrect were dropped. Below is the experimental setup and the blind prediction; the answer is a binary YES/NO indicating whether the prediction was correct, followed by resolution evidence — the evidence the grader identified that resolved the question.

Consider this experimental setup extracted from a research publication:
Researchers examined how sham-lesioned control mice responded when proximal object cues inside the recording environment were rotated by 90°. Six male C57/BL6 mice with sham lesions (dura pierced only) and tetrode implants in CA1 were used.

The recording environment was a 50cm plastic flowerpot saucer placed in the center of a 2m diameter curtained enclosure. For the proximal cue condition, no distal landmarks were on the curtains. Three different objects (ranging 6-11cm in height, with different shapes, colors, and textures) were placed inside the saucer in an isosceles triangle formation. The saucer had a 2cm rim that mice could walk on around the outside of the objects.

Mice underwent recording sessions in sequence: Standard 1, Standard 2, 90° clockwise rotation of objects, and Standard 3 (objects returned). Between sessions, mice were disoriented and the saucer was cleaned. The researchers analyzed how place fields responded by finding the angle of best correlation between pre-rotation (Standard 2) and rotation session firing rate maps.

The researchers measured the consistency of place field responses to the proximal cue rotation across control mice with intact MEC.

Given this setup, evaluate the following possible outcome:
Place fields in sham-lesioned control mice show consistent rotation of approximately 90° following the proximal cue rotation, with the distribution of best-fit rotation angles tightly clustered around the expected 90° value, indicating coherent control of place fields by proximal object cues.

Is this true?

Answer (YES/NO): NO